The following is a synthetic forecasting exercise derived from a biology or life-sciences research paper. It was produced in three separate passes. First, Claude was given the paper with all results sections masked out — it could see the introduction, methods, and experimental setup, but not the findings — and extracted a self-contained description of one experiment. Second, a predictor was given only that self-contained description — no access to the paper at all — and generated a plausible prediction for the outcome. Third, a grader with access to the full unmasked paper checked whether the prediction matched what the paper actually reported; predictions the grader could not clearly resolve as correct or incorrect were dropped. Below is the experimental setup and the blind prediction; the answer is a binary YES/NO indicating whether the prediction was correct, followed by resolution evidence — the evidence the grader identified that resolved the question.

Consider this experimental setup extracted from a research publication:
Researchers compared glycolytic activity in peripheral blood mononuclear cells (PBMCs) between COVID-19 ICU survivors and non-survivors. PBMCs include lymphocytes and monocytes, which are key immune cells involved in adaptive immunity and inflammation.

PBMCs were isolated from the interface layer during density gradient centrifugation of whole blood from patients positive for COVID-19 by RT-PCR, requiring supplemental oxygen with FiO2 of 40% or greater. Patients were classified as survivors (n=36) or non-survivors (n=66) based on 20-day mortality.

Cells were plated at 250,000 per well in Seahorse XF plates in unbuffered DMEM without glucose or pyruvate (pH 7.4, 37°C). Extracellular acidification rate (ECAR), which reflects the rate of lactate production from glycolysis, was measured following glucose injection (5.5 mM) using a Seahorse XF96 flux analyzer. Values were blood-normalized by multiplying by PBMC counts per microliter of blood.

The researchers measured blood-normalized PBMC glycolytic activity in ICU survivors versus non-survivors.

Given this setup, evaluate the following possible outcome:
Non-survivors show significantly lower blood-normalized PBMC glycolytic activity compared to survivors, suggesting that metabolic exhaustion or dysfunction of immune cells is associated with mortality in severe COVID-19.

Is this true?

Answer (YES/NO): NO